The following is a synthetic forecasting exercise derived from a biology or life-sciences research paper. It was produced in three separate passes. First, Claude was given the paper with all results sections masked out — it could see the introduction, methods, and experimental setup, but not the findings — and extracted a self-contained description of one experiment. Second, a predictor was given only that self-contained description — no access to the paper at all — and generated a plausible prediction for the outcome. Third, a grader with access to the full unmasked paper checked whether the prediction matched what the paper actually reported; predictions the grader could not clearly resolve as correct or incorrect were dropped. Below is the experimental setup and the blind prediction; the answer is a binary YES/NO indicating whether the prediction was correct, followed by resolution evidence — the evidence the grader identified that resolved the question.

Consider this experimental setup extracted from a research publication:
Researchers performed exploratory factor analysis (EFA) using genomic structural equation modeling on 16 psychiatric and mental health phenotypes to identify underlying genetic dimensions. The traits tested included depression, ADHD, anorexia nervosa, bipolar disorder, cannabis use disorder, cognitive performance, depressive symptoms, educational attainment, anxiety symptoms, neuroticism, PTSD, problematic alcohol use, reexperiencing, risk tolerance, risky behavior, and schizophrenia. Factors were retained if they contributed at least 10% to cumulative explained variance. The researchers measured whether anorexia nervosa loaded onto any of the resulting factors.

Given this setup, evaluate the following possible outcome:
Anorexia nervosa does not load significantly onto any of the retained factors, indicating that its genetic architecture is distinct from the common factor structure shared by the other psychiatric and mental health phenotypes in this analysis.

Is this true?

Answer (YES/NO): YES